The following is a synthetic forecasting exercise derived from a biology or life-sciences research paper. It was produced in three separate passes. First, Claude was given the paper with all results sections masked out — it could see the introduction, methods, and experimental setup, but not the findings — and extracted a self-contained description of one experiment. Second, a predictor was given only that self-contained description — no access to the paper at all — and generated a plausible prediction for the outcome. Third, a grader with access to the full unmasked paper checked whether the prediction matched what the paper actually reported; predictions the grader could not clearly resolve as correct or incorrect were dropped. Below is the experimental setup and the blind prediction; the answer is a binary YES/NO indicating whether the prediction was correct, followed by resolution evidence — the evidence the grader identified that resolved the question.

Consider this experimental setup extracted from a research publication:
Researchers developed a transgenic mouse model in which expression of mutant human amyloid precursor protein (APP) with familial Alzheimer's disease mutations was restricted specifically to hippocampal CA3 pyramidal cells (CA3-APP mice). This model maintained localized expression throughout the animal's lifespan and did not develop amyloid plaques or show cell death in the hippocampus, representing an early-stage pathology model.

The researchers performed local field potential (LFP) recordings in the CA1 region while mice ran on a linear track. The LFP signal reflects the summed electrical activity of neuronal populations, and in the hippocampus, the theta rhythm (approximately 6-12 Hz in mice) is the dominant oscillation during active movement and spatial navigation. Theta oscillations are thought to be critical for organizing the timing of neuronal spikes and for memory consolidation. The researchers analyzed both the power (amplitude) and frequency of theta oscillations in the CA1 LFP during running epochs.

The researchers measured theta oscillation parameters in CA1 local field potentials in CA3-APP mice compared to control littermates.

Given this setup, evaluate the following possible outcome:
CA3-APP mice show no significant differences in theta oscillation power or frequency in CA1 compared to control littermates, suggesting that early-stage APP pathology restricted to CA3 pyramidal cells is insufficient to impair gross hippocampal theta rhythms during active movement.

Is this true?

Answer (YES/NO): NO